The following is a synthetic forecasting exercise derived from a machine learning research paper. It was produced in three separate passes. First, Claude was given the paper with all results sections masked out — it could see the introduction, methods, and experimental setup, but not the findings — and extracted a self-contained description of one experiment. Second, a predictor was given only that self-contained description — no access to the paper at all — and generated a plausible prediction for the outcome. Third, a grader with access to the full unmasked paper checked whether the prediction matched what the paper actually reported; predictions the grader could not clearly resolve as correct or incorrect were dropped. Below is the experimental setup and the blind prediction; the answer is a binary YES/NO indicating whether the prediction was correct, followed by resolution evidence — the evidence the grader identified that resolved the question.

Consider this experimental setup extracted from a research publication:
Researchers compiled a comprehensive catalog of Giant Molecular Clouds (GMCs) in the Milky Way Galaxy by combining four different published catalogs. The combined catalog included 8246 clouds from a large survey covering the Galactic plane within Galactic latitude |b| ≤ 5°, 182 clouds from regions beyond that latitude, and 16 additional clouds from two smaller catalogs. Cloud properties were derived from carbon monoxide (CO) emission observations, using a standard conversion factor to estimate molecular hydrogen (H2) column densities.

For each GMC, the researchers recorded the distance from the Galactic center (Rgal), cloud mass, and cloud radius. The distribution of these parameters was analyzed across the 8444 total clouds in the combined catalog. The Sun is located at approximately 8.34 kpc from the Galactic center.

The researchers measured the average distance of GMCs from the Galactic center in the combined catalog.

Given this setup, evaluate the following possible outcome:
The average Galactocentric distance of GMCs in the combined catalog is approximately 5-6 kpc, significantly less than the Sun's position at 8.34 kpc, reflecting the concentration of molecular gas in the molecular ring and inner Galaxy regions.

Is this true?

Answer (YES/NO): NO